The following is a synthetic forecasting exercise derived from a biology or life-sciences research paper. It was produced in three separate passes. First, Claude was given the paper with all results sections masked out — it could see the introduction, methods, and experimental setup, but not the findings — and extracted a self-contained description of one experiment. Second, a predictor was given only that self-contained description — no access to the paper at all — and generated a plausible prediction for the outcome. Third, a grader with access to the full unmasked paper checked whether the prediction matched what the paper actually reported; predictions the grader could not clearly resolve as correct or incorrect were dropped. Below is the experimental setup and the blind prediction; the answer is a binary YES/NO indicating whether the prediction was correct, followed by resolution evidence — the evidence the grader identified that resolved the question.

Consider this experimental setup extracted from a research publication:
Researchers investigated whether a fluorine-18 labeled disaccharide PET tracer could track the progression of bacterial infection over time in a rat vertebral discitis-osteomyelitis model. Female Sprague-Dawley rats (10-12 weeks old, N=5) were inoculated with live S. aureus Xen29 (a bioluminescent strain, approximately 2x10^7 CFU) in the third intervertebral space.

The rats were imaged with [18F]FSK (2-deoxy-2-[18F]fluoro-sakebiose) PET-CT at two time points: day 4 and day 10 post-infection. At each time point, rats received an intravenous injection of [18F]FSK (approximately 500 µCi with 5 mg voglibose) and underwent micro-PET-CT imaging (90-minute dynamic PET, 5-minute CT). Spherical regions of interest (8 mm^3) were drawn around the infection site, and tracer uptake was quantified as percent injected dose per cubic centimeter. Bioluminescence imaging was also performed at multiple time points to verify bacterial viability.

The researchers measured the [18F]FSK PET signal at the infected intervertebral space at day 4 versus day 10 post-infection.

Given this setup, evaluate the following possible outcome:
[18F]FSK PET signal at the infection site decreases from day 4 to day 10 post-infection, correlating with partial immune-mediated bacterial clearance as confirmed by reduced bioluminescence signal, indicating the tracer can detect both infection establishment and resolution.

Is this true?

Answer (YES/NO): NO